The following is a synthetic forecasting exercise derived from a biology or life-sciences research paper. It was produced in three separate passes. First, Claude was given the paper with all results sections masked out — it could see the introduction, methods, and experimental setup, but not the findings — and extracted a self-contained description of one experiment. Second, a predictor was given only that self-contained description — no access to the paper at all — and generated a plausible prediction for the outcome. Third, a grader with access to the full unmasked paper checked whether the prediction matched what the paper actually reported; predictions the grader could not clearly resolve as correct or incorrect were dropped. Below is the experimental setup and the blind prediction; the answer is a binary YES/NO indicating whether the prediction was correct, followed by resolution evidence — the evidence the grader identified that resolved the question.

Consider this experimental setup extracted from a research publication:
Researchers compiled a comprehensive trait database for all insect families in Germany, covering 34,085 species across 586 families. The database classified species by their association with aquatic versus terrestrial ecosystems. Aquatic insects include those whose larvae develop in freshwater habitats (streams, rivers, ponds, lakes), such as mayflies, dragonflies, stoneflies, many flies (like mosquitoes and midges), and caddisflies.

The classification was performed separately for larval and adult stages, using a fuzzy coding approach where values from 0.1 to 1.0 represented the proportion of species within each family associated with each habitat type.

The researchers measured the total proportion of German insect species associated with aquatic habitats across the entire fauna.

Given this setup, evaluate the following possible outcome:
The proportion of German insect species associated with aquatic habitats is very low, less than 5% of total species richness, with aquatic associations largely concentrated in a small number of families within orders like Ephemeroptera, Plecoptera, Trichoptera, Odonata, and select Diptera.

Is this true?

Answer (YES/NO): NO